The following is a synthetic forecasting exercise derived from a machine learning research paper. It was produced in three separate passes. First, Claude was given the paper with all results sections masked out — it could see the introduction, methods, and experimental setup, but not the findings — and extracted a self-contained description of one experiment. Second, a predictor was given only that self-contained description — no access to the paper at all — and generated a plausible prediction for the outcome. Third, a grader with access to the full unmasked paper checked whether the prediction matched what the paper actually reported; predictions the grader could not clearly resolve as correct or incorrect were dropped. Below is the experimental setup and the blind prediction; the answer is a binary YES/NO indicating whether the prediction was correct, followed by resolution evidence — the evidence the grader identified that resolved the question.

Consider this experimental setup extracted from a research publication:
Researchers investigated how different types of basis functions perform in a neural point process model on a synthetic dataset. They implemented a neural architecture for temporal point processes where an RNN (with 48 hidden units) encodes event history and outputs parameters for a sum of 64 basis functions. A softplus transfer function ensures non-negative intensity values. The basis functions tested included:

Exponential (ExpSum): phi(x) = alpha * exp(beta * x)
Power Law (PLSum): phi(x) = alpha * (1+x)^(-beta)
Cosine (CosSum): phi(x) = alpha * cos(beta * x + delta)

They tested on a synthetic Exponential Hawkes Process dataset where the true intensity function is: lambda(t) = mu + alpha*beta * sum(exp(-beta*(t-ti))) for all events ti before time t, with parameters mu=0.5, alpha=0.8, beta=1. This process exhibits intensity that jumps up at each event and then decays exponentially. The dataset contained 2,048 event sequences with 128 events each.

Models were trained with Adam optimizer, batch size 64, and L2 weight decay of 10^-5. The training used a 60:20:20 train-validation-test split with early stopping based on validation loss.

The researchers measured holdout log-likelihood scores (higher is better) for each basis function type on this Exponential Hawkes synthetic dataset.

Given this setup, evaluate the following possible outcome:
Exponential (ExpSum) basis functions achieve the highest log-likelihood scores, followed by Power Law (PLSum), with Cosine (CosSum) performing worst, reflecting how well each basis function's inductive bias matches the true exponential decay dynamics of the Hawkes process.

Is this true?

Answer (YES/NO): NO